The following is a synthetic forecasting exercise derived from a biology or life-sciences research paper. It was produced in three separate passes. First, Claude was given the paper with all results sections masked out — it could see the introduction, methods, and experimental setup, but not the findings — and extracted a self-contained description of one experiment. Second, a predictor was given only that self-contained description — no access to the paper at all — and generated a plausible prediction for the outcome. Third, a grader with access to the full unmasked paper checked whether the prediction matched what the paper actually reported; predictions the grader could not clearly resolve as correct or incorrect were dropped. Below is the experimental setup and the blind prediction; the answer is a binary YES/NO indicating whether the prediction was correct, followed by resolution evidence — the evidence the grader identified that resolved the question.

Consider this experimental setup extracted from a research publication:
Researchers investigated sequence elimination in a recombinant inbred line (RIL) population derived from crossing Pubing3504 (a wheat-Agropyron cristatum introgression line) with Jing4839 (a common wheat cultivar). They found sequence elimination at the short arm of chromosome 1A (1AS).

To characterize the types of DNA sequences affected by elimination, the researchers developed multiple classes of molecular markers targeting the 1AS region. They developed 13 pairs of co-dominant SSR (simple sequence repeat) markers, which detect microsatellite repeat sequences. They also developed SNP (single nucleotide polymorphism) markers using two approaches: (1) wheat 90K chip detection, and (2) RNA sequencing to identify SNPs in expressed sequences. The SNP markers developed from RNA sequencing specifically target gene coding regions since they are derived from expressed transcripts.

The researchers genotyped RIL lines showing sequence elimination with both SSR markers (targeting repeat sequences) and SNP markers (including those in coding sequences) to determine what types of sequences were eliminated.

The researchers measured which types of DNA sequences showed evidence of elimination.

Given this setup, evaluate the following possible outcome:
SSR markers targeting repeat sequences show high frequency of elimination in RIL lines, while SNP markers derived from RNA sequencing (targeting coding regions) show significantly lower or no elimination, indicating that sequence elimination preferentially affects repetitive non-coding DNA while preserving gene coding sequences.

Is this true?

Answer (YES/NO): NO